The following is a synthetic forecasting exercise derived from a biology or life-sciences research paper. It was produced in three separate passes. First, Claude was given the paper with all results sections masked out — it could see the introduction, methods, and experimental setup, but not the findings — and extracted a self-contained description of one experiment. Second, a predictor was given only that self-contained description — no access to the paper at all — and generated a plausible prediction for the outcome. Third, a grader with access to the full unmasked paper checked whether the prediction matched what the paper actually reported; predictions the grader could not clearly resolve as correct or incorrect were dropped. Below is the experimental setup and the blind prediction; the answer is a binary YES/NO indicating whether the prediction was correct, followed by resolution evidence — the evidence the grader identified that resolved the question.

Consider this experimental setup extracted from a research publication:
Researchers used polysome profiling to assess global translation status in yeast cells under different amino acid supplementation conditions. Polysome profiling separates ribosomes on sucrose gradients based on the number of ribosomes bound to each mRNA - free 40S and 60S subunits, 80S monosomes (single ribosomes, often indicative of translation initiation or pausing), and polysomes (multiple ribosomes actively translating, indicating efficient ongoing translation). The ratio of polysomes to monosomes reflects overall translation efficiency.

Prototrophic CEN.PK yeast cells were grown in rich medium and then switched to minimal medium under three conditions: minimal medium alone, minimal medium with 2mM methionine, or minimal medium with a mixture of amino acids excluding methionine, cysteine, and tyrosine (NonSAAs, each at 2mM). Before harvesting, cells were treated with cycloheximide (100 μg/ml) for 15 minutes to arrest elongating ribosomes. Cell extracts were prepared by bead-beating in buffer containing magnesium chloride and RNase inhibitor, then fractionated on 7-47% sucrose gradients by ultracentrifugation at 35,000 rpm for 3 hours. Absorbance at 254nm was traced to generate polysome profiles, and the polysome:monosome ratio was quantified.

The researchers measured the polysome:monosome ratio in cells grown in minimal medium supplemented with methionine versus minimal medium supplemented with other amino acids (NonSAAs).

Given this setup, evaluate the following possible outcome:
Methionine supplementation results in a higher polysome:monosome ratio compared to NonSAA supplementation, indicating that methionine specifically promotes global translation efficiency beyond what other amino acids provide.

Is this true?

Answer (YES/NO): YES